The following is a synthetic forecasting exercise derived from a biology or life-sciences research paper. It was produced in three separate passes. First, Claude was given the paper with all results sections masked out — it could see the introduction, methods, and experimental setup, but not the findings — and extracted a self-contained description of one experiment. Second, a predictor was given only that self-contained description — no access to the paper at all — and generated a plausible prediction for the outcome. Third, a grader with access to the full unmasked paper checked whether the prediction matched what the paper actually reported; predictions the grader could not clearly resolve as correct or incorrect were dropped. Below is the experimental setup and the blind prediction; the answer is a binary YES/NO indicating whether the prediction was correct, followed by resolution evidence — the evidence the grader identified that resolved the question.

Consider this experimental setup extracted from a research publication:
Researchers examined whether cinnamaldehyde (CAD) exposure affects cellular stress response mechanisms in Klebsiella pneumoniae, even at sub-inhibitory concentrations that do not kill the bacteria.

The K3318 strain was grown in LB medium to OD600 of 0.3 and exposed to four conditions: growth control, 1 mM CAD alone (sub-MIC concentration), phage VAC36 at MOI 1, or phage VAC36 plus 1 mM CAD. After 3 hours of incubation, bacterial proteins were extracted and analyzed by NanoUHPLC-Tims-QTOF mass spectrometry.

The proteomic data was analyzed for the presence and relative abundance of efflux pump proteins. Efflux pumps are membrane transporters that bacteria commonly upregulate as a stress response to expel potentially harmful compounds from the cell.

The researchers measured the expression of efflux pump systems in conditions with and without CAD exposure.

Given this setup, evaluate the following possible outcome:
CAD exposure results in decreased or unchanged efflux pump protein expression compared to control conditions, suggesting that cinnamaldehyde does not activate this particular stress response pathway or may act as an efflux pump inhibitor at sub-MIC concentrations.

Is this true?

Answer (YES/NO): NO